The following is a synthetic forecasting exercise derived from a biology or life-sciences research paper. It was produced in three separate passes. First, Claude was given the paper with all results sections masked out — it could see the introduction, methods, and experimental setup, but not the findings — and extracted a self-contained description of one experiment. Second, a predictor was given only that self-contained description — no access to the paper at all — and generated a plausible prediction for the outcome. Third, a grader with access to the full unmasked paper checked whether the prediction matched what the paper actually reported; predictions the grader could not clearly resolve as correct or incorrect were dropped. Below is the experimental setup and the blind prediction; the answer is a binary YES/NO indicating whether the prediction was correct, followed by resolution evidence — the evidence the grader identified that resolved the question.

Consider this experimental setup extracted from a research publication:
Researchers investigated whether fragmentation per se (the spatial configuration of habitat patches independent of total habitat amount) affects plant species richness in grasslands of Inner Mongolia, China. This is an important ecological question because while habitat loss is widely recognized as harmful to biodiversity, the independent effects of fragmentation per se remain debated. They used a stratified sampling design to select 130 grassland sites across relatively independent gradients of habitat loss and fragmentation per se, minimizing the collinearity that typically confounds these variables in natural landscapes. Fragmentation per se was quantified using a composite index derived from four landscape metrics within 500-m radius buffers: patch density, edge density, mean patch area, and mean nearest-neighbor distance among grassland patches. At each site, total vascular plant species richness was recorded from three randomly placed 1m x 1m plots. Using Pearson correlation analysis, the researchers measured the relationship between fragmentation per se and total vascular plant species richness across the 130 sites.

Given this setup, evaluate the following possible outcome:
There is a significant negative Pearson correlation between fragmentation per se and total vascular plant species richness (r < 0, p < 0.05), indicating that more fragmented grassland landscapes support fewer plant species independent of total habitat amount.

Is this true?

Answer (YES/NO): NO